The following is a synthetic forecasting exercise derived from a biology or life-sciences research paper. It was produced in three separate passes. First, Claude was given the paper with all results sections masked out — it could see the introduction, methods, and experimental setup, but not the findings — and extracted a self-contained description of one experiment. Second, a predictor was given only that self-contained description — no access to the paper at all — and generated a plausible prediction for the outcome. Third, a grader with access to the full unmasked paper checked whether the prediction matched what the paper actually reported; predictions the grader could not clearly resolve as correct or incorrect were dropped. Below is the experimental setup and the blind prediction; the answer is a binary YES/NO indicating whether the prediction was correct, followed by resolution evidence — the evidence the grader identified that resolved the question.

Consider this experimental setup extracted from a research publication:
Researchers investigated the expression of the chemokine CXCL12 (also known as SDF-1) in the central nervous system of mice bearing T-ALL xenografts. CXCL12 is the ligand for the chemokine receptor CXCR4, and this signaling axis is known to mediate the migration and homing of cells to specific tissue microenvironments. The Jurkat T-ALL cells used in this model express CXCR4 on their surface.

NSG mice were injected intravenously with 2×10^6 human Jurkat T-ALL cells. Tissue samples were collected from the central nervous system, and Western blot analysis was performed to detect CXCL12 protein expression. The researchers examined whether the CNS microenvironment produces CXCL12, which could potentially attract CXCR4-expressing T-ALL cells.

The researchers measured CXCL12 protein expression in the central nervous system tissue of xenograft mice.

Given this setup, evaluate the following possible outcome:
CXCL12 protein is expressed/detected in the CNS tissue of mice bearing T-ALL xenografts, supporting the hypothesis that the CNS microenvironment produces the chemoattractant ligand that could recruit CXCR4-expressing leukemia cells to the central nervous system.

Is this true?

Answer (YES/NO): YES